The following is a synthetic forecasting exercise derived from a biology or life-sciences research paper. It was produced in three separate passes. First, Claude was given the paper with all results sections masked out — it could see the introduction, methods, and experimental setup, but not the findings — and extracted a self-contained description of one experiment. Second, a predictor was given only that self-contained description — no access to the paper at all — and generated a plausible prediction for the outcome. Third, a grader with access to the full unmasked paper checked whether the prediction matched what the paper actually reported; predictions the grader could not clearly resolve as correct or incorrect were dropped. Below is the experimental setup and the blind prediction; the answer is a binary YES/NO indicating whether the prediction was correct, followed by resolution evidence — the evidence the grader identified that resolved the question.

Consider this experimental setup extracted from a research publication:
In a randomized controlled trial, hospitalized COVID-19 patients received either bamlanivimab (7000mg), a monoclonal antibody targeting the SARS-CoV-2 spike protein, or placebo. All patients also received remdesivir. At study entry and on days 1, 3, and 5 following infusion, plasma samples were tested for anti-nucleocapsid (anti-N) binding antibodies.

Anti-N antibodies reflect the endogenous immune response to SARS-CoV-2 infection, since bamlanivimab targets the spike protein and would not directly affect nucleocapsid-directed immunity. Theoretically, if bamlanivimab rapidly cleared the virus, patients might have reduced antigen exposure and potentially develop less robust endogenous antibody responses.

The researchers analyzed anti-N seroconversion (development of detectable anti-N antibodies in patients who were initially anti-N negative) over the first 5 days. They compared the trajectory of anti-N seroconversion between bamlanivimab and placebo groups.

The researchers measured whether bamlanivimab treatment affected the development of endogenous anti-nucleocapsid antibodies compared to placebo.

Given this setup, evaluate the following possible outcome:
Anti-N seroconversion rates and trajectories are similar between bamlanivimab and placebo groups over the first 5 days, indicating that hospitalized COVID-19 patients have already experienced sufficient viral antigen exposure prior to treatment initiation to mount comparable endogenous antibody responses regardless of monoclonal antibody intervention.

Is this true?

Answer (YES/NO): YES